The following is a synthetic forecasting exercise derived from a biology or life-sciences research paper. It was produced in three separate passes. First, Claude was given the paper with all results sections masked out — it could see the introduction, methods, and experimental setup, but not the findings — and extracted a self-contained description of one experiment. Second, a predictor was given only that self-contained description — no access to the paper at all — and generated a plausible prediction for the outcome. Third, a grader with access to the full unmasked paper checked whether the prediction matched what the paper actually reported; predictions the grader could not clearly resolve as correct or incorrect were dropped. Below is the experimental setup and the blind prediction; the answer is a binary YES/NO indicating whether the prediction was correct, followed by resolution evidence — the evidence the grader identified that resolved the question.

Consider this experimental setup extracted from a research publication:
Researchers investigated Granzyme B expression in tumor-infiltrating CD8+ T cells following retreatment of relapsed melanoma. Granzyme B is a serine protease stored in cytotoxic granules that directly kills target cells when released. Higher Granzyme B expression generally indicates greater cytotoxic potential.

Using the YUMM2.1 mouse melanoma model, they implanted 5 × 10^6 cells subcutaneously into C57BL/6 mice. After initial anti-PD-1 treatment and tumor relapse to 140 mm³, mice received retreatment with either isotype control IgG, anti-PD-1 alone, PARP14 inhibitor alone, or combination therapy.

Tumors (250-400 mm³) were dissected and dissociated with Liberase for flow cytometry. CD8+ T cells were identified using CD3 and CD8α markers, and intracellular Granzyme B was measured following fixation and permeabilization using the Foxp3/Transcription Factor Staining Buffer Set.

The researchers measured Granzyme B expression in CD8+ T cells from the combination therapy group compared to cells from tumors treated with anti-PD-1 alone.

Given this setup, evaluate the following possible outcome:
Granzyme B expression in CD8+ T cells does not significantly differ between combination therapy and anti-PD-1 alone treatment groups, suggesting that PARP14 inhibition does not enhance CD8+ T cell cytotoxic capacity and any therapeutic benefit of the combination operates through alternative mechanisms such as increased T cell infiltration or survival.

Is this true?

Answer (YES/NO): NO